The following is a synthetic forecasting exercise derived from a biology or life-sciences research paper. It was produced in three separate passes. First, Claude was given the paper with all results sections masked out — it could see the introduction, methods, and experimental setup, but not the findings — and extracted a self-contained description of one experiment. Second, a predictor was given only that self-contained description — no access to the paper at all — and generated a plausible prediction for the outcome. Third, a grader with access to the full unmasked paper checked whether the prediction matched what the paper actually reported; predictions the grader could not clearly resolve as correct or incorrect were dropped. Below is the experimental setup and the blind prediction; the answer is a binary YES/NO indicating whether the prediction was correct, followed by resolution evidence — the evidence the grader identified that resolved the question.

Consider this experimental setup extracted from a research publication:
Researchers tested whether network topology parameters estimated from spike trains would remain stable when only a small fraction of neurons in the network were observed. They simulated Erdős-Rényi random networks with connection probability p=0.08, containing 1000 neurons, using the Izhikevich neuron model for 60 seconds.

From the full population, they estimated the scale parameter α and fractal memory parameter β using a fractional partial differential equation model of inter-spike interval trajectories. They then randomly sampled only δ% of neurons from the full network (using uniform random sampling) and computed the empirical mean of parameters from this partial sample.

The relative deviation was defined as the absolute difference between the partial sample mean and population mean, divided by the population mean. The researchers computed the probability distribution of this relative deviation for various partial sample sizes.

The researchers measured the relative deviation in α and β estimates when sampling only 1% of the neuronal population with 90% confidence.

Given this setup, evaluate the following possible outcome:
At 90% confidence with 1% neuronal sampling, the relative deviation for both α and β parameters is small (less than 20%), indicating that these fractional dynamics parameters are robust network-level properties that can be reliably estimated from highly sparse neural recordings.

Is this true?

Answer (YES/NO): YES